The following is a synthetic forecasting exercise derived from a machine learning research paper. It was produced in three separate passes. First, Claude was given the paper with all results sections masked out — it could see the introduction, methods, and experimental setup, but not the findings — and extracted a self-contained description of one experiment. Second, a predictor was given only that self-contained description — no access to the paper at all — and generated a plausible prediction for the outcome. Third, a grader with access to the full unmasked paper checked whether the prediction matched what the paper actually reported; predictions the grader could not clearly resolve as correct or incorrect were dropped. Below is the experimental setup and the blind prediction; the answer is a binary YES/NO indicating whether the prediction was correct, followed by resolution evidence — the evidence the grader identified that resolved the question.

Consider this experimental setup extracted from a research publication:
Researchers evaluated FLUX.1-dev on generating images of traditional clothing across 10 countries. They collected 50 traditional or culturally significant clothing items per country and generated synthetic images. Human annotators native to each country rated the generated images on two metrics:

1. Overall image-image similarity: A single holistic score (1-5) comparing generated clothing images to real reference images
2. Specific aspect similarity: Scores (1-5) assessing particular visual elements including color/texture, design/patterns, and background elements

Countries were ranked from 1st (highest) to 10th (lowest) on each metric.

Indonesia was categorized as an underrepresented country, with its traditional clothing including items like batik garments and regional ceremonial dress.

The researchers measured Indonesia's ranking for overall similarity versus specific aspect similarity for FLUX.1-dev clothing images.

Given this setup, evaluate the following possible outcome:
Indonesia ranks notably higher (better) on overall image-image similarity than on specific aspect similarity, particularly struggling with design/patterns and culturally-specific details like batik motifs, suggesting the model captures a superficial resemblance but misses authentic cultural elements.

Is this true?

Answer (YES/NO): NO